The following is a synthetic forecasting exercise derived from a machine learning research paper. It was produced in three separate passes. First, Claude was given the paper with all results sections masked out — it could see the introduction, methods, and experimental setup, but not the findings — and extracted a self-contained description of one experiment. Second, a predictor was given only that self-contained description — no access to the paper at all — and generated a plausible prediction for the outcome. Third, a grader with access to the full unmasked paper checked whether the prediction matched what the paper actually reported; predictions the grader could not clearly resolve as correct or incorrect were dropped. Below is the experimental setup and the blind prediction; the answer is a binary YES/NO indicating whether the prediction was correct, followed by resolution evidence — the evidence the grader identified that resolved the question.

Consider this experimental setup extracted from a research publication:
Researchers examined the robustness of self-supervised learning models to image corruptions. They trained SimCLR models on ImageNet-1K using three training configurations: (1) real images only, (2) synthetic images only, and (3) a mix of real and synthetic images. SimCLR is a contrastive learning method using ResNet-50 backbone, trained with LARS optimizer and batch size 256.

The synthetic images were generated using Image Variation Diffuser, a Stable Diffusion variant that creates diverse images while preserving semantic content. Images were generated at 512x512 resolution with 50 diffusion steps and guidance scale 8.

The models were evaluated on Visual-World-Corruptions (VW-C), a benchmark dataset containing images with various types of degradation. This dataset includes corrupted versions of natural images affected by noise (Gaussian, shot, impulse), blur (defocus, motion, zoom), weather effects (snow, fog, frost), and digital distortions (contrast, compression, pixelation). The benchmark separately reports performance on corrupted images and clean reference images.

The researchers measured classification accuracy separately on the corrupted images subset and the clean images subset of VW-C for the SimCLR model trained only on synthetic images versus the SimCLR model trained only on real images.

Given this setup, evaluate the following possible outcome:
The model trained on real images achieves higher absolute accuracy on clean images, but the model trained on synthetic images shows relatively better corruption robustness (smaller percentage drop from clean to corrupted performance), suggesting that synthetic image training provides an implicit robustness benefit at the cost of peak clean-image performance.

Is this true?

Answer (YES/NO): YES